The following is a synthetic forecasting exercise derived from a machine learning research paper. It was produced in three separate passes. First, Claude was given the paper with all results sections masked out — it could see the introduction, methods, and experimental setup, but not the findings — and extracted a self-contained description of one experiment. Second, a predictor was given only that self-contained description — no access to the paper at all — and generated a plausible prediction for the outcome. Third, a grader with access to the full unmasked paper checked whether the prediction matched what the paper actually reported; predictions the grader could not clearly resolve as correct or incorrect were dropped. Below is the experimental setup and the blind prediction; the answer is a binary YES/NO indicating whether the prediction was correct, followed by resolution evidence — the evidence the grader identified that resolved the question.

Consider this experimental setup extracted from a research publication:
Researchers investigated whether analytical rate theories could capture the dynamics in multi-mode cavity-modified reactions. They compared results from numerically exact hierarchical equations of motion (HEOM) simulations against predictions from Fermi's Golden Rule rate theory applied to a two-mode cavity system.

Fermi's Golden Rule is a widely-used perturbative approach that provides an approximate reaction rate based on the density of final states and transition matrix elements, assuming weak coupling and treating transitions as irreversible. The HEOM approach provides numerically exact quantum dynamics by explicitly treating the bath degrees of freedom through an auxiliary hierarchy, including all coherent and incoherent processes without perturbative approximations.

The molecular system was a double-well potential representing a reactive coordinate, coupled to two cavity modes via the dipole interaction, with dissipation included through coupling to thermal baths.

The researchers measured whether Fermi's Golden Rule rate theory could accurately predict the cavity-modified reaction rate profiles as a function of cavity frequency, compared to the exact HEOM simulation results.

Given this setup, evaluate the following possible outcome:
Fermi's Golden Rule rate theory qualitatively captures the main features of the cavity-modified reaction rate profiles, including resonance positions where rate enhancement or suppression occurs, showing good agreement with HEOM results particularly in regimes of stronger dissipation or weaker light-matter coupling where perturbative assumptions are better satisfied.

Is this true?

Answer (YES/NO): NO